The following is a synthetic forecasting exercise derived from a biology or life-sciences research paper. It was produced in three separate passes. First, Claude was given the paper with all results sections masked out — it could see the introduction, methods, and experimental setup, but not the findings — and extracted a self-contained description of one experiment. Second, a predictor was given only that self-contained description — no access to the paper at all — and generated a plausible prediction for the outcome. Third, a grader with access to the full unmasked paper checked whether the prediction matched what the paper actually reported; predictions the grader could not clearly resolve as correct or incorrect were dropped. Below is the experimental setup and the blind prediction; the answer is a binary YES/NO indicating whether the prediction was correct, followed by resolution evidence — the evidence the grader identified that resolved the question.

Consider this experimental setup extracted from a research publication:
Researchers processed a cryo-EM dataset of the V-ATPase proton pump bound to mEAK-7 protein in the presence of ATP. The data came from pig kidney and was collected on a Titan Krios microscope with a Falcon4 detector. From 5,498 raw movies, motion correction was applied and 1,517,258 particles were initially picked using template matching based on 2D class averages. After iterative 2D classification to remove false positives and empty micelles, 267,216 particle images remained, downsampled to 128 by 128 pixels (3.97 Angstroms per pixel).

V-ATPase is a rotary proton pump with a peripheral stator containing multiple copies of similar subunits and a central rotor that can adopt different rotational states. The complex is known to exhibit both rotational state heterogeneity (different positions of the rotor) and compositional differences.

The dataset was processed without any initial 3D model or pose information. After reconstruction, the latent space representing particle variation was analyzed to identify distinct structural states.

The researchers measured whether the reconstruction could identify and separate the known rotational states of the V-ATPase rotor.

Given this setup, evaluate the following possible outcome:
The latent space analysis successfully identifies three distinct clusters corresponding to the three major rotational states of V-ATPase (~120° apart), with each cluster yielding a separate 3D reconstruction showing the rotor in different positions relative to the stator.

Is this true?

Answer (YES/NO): NO